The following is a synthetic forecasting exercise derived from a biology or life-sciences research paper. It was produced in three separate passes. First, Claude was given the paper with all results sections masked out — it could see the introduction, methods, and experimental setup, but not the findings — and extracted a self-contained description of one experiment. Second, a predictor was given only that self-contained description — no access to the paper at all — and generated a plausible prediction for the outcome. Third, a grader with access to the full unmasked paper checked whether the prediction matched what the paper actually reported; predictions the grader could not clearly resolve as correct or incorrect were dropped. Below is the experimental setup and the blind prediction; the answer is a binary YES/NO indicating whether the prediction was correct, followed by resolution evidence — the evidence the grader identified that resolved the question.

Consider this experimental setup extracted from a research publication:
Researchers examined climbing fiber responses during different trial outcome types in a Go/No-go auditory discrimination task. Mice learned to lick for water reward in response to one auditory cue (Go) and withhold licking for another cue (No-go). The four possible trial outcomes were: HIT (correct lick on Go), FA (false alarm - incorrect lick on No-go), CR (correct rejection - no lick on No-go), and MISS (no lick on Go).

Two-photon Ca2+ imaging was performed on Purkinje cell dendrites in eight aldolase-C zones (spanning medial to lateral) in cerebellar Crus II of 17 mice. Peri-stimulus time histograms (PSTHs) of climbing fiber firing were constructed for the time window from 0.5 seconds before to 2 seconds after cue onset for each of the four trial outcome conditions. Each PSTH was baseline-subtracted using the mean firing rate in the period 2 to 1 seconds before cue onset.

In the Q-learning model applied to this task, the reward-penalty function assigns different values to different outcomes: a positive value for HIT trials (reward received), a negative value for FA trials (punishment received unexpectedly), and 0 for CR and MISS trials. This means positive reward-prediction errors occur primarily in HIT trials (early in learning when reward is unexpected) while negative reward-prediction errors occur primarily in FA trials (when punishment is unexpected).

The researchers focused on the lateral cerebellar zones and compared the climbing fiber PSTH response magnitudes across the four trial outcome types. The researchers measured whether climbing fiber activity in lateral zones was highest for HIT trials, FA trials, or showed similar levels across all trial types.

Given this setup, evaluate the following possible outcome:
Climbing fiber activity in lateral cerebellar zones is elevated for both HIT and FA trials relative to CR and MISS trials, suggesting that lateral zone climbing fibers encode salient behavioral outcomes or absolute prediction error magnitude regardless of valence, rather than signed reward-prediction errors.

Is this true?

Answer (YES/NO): NO